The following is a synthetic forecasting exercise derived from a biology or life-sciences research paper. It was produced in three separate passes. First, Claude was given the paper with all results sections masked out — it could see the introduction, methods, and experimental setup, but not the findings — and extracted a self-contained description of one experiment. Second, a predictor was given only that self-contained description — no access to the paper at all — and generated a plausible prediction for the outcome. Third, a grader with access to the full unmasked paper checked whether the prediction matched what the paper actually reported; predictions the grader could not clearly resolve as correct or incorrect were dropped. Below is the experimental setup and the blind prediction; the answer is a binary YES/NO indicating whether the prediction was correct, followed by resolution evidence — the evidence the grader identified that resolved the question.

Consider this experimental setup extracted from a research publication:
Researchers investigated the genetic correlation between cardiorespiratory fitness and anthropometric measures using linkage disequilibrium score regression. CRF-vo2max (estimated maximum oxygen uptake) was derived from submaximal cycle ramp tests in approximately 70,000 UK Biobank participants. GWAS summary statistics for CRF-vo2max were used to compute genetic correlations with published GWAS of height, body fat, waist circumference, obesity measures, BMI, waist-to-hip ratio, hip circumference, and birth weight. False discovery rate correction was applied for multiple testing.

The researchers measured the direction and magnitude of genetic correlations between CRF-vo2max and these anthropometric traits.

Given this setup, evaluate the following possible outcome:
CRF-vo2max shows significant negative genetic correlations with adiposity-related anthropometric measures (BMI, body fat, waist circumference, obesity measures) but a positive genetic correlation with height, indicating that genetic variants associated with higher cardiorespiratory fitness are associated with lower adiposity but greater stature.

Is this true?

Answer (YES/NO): YES